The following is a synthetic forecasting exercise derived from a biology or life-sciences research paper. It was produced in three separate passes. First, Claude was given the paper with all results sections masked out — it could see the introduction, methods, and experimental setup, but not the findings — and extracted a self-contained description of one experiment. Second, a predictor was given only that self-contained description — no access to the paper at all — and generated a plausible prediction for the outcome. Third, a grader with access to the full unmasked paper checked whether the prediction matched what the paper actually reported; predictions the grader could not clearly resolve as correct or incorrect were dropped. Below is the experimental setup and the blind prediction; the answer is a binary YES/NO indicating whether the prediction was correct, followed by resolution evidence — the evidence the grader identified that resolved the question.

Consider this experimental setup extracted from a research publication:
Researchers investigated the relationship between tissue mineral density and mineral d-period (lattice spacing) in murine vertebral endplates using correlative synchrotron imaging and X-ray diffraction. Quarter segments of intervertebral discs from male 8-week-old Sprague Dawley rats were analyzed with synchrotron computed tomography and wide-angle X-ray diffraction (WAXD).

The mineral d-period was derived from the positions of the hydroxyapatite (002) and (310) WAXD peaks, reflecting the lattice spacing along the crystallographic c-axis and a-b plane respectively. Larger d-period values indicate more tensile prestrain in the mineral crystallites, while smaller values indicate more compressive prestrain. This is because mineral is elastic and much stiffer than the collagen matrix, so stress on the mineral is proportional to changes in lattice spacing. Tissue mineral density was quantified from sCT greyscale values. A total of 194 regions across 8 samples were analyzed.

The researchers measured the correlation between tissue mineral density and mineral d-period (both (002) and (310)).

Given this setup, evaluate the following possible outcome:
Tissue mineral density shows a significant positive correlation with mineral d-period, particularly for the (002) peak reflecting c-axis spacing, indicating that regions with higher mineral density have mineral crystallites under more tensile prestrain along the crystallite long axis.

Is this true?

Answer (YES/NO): YES